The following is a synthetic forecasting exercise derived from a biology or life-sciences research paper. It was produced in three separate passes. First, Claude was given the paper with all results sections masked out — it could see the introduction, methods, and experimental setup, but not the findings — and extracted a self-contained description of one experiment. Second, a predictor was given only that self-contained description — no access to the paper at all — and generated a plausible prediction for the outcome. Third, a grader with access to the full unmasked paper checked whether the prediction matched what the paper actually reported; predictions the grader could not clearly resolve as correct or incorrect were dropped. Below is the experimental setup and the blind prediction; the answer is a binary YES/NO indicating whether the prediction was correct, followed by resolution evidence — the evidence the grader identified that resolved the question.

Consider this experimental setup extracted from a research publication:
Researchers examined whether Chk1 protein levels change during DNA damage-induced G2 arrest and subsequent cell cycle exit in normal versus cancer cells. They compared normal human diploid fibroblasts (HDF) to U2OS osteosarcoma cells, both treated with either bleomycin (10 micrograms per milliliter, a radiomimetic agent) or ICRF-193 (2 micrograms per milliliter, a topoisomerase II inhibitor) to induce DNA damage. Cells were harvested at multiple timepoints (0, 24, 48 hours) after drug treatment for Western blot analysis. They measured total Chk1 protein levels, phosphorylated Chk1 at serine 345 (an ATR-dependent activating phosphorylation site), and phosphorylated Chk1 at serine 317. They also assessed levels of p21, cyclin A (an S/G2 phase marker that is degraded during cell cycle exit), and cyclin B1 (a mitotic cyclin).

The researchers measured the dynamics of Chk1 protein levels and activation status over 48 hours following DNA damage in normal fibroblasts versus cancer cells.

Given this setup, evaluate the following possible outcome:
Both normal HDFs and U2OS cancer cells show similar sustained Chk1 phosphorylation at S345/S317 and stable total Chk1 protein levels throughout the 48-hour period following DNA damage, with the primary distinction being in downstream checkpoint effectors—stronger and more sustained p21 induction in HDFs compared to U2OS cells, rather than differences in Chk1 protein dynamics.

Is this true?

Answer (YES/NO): NO